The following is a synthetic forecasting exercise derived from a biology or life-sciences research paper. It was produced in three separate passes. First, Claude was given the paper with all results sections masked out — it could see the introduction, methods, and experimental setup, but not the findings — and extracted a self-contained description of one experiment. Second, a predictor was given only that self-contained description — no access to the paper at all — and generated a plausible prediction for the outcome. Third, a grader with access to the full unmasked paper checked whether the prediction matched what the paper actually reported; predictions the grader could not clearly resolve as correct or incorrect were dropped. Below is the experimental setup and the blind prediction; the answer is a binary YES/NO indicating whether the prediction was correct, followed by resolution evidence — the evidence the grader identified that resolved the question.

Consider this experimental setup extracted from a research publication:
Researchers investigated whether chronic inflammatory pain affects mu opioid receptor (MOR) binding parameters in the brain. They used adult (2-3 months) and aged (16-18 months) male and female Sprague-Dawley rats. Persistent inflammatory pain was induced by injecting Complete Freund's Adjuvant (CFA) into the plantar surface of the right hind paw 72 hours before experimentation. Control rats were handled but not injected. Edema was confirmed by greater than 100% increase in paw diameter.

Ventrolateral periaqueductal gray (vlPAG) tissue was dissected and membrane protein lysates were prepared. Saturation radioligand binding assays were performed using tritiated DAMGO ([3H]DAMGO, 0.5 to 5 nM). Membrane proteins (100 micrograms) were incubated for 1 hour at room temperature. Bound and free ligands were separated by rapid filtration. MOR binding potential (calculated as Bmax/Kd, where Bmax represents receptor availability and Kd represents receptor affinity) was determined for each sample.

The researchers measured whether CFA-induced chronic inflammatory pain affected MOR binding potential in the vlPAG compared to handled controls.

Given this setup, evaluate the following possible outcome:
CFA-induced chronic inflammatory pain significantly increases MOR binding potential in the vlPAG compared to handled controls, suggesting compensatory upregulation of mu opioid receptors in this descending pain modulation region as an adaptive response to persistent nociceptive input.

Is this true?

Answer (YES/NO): NO